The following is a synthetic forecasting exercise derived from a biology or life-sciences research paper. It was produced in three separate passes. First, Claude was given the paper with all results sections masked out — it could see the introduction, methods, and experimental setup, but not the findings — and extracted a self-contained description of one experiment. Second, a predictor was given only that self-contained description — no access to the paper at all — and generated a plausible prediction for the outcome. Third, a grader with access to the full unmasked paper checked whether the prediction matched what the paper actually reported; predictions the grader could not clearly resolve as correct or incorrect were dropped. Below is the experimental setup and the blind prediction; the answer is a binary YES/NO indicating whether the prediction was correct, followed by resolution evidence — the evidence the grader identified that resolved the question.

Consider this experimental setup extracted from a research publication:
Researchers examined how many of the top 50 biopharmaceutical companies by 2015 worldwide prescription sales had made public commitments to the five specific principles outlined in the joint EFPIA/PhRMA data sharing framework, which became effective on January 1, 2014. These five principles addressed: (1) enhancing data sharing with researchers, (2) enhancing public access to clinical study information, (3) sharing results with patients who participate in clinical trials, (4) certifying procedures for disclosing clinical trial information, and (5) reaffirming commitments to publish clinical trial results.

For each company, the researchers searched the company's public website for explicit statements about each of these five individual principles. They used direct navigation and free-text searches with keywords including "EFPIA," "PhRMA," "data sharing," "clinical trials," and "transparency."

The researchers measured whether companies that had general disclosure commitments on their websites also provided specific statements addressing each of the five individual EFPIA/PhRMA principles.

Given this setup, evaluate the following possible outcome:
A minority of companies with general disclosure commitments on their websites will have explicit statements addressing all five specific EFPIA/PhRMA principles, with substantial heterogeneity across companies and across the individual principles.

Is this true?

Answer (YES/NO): NO